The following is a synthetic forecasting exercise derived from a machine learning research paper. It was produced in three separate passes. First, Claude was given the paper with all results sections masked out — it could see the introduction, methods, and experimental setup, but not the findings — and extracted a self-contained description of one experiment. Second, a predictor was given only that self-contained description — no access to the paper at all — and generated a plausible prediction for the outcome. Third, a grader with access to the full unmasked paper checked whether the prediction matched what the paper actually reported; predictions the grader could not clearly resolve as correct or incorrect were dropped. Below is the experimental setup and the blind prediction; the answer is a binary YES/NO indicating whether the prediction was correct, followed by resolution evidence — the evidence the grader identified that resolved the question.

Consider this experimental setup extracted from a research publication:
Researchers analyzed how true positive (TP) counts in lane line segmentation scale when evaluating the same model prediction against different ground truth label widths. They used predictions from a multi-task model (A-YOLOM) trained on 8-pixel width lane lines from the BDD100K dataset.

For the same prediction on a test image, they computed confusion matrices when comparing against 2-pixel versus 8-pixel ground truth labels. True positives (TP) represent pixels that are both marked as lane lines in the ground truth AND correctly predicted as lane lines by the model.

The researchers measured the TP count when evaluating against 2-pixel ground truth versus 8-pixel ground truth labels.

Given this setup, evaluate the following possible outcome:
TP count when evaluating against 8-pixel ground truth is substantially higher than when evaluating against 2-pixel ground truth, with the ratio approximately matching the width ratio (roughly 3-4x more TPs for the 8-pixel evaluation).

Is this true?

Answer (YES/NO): NO